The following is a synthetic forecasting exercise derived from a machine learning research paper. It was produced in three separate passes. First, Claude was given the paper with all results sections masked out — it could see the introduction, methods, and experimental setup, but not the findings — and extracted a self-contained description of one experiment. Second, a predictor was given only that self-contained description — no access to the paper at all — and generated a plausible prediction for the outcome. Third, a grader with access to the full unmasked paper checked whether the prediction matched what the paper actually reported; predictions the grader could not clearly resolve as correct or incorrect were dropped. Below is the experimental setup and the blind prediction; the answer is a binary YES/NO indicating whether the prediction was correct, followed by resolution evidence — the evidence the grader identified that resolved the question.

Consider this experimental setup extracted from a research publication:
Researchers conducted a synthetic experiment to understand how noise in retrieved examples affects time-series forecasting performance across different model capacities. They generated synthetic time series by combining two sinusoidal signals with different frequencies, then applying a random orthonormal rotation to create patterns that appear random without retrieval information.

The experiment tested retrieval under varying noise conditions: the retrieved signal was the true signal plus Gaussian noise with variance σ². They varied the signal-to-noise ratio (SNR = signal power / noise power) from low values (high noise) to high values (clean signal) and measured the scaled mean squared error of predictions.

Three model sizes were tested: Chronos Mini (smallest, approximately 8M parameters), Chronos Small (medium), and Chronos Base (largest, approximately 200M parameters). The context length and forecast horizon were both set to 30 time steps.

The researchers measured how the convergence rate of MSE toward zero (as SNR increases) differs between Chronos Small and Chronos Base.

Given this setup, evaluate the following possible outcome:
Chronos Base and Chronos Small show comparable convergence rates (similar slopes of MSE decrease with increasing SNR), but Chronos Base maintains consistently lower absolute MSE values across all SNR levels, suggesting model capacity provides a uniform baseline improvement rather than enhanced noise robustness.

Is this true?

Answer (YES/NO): NO